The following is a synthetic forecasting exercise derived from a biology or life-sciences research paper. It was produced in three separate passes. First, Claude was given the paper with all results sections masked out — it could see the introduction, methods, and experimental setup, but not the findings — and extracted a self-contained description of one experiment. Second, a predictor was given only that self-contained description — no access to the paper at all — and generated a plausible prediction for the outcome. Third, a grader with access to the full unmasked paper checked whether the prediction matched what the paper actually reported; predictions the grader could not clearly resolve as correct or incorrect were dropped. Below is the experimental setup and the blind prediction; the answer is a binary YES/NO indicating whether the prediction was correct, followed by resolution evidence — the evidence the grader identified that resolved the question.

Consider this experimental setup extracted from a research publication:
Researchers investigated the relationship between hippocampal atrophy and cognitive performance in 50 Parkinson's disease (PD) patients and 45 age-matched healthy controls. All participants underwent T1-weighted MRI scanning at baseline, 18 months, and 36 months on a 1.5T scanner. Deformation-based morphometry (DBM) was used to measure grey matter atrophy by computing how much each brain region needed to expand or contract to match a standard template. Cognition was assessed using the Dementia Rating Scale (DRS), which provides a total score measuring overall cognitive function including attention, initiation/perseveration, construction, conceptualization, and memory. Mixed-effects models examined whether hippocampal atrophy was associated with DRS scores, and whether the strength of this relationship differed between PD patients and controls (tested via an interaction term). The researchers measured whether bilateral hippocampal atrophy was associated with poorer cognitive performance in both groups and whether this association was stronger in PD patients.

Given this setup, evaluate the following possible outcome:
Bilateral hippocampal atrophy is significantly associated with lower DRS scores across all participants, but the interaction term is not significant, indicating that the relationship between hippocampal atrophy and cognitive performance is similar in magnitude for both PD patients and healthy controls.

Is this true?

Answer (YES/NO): YES